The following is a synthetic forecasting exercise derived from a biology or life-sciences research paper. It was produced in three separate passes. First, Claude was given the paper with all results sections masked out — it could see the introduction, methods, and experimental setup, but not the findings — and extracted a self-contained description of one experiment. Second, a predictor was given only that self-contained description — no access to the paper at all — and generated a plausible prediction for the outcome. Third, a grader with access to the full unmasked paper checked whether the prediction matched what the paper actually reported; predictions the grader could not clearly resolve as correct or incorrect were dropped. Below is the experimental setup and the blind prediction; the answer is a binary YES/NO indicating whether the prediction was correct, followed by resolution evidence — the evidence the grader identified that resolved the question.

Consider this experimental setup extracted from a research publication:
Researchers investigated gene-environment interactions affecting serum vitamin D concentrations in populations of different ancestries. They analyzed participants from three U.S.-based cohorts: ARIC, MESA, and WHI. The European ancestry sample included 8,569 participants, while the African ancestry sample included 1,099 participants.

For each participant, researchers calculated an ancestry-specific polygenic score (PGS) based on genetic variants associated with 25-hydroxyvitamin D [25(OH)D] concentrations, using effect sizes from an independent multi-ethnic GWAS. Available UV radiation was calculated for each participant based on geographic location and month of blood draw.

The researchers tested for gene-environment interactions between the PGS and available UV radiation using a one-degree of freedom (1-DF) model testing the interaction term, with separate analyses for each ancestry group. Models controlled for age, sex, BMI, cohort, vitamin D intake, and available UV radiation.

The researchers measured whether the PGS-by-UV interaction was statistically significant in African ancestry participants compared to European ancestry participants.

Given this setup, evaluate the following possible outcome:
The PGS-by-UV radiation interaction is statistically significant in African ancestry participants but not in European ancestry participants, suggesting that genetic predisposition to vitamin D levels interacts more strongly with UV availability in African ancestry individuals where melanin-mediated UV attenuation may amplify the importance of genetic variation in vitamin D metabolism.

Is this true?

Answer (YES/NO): NO